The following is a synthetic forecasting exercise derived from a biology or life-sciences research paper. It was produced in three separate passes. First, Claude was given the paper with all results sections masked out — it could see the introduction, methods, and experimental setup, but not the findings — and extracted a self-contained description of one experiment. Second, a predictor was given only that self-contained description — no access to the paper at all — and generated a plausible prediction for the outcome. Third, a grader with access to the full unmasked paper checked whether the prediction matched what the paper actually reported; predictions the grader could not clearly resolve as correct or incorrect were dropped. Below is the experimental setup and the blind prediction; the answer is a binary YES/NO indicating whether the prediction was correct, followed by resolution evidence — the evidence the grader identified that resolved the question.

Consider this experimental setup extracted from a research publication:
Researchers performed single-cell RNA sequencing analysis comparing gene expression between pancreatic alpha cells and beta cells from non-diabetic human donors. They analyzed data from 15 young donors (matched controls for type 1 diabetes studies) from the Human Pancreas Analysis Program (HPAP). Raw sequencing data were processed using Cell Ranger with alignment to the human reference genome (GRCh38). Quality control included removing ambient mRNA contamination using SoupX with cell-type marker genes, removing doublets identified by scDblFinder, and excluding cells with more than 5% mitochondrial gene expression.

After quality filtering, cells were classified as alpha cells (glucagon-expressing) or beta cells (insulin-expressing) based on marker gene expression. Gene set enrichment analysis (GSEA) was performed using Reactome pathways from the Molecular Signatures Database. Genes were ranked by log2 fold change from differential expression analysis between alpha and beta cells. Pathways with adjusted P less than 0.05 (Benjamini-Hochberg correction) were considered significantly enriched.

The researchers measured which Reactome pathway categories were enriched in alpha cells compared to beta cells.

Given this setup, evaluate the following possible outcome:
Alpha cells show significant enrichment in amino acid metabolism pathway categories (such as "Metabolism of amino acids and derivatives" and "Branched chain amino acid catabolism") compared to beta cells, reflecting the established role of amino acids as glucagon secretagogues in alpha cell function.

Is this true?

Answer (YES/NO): NO